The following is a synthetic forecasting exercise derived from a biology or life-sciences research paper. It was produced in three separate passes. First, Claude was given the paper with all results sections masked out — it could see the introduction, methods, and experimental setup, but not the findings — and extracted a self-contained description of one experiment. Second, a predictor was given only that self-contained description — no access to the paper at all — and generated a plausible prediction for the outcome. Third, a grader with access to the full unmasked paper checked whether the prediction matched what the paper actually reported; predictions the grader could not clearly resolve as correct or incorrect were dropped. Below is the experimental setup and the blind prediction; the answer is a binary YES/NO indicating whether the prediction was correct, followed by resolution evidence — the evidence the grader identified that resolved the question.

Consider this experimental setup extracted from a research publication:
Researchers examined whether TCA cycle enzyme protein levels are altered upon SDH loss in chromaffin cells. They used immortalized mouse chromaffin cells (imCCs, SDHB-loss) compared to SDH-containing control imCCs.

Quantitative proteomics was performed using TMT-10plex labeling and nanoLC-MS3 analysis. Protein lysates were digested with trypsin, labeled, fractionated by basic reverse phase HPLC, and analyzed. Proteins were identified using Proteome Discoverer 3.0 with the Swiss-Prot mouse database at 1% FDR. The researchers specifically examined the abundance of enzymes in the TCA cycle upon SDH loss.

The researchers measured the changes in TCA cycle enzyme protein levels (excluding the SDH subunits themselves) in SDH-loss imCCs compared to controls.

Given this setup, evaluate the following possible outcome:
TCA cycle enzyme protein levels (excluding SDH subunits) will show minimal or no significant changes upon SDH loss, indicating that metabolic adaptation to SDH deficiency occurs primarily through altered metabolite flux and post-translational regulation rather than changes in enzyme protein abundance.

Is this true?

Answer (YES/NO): NO